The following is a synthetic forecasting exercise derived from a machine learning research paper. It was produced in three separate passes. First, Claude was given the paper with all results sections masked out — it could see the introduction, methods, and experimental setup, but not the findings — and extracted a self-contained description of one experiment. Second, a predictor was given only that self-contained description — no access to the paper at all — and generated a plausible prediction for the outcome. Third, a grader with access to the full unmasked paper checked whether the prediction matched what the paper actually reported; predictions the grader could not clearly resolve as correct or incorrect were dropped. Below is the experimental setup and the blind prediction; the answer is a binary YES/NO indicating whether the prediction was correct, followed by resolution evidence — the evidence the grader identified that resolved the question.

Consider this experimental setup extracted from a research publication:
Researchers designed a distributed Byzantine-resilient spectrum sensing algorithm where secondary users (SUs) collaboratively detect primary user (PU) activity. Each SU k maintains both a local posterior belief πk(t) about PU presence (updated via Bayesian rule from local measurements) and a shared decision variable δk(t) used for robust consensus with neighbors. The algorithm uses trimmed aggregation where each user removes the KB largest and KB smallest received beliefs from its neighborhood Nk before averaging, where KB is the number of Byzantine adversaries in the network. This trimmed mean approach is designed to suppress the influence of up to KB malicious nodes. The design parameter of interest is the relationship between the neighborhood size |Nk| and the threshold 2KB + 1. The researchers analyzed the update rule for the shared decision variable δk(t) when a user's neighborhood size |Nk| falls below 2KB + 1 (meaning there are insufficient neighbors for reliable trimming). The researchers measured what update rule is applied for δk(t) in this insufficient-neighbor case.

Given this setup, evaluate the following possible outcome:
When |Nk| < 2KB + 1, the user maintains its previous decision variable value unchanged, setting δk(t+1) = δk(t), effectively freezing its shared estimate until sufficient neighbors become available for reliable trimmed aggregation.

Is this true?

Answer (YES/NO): NO